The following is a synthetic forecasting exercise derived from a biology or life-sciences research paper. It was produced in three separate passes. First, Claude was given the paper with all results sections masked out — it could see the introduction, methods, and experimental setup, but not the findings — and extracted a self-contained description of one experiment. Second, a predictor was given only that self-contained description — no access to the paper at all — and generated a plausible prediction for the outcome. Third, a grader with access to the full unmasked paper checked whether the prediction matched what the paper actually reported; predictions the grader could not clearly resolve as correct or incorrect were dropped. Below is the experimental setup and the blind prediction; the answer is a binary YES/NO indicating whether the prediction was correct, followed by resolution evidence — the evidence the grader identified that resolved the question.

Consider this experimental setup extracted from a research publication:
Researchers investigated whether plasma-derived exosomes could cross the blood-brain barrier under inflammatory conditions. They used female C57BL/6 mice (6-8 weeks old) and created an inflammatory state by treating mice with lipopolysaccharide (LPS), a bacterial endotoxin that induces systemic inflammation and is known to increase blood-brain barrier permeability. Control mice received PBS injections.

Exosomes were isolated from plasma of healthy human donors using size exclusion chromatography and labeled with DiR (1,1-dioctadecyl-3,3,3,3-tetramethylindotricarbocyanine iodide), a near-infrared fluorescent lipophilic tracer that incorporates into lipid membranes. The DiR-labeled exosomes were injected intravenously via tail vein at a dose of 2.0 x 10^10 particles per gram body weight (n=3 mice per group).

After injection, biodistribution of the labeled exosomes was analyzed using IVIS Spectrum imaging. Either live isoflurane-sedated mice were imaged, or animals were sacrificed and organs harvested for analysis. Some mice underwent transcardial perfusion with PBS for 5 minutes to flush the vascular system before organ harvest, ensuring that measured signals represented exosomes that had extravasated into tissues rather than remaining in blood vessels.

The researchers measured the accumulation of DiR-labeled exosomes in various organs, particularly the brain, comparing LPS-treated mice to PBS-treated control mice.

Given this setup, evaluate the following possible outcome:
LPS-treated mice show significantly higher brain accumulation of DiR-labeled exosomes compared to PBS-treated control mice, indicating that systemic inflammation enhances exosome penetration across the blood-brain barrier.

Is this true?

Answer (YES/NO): YES